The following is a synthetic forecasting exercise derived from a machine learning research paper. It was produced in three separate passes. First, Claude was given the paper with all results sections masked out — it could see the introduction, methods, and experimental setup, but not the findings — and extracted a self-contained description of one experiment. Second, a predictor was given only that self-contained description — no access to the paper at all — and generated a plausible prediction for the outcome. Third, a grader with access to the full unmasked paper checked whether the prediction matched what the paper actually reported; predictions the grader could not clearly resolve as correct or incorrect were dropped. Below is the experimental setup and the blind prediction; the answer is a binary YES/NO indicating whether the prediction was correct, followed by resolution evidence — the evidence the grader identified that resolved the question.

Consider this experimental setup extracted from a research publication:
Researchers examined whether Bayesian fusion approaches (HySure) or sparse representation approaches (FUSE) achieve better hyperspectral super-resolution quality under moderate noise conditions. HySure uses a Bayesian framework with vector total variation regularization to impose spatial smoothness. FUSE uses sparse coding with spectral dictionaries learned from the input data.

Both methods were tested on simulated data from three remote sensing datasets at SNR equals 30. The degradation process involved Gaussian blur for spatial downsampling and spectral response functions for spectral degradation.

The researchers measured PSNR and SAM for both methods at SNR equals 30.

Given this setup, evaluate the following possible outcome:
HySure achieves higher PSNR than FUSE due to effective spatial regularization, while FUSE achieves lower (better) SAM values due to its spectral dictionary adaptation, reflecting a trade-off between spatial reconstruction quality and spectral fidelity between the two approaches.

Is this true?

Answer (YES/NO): NO